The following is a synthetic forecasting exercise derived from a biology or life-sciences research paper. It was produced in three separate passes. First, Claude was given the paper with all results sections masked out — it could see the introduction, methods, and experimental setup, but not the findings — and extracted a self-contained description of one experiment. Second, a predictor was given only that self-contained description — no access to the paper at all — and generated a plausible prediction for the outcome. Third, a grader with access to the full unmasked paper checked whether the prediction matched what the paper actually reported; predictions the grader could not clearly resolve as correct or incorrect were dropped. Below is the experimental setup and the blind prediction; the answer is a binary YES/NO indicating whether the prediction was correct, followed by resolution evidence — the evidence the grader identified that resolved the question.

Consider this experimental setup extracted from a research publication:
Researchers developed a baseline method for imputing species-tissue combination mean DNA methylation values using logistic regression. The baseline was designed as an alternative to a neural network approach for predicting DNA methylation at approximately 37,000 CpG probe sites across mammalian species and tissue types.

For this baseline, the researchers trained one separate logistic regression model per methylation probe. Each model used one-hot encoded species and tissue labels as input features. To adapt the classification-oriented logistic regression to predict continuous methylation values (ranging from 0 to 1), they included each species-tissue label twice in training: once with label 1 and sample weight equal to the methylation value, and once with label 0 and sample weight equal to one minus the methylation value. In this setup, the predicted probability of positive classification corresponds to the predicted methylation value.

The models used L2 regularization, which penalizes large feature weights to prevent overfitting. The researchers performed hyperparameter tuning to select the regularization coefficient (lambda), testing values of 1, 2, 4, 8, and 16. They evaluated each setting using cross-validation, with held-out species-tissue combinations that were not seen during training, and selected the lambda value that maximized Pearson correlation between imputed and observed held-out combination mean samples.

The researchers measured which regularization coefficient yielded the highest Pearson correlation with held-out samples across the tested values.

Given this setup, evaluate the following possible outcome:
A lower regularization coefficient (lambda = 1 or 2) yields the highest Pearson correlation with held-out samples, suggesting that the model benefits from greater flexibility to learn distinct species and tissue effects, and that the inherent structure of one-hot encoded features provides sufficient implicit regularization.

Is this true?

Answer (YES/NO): YES